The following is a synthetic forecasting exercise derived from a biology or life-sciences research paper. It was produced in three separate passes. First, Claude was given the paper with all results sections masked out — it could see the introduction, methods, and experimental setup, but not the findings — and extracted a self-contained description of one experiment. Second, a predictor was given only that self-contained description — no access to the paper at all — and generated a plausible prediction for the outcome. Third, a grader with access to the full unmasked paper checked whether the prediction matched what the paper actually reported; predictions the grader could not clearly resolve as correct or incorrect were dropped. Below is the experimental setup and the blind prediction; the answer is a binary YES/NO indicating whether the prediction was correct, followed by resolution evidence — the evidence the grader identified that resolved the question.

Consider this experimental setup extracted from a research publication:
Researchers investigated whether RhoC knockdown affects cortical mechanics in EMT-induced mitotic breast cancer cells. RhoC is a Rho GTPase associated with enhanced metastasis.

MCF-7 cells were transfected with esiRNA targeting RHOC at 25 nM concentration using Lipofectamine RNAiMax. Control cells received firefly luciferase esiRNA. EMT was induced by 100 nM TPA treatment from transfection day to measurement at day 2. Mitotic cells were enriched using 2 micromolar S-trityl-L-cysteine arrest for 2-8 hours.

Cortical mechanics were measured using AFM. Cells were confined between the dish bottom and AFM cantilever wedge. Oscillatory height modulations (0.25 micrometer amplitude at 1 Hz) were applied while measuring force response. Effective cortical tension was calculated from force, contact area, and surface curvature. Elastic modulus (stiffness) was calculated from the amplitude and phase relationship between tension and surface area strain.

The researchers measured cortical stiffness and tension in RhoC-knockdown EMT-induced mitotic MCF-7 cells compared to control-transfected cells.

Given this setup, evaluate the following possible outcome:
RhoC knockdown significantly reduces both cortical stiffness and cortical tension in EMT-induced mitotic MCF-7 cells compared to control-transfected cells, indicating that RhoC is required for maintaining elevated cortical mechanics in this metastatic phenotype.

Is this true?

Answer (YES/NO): YES